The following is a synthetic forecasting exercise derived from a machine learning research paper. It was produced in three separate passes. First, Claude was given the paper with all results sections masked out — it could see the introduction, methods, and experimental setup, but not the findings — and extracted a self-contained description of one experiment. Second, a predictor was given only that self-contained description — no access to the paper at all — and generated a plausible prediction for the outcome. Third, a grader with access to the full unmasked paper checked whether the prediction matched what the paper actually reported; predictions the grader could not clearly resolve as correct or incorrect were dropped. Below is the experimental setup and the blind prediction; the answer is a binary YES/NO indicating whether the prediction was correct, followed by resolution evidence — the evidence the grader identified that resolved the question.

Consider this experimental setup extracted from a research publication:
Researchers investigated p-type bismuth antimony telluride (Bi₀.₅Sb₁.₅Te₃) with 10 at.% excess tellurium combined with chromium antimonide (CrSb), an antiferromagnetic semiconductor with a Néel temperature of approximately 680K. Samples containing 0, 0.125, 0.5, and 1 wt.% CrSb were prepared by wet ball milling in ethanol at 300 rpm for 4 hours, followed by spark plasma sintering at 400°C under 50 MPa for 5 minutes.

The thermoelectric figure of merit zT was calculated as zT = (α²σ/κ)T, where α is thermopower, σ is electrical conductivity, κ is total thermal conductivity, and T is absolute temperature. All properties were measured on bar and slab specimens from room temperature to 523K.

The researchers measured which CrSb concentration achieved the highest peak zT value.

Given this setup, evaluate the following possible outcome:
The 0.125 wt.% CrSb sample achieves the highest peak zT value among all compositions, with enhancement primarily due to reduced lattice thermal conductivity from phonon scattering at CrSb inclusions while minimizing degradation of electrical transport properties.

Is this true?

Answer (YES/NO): NO